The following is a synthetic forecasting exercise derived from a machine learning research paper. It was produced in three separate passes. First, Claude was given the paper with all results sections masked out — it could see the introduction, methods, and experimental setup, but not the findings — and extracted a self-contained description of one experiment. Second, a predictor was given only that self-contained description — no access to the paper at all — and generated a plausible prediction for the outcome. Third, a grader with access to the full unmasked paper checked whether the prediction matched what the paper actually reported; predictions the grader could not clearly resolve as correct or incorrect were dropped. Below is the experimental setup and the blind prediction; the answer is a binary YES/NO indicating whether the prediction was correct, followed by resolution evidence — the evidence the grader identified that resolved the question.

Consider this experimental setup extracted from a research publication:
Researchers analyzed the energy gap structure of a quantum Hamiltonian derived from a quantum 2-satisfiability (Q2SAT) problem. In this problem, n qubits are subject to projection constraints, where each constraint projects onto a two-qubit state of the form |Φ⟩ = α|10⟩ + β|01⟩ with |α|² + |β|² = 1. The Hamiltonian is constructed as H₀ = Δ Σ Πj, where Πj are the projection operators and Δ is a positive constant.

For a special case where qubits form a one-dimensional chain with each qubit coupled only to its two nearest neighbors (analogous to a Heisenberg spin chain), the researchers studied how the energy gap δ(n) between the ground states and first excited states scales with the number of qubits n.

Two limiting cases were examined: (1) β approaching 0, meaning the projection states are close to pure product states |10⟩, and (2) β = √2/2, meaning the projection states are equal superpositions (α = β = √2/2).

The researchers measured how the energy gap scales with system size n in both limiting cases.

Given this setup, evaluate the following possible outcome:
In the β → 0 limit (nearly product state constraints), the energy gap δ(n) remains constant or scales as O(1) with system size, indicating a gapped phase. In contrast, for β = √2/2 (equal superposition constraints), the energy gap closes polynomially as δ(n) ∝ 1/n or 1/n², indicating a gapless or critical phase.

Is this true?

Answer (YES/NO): YES